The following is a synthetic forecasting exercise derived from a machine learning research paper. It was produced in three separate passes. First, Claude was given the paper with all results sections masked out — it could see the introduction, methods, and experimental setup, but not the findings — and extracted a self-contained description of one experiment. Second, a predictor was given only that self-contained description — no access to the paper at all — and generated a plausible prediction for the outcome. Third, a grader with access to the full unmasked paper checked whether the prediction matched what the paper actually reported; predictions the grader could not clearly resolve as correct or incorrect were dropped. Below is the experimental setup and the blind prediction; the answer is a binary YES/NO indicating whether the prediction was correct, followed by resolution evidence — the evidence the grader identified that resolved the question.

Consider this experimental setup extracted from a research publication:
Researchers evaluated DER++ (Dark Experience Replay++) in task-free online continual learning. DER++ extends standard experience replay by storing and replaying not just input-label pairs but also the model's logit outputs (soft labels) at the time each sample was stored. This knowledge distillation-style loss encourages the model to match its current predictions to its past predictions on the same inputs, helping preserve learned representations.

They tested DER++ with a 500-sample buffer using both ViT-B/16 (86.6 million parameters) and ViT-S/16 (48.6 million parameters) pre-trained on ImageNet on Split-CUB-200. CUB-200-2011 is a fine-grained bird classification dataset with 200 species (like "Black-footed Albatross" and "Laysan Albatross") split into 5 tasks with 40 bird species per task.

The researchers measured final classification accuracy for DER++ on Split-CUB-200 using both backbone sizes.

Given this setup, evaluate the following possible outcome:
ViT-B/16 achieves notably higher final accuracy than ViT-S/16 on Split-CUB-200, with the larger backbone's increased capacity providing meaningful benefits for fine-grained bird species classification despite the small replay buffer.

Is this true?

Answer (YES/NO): NO